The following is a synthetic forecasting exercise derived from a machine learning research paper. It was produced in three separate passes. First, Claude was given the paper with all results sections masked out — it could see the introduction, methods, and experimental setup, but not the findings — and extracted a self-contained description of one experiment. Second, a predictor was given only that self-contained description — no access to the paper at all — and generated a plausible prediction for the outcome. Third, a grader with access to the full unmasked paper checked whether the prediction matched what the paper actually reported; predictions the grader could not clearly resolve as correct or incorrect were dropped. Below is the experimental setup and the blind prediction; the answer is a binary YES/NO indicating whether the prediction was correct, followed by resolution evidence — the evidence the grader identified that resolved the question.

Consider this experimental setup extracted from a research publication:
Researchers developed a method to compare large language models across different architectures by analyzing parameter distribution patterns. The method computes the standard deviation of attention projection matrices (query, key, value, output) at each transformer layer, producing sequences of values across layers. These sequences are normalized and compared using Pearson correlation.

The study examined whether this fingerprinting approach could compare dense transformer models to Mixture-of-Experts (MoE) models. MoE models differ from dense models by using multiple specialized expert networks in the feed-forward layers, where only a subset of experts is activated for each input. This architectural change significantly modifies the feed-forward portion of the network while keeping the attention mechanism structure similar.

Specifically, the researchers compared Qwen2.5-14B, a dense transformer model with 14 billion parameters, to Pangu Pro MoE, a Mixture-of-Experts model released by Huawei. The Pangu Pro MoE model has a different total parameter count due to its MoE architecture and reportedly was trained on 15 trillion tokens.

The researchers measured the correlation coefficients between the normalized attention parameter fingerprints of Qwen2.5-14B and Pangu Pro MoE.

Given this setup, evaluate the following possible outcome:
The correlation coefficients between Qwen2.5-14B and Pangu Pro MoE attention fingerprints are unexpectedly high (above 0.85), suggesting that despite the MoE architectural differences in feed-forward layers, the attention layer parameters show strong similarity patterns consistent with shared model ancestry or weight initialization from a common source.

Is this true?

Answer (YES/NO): YES